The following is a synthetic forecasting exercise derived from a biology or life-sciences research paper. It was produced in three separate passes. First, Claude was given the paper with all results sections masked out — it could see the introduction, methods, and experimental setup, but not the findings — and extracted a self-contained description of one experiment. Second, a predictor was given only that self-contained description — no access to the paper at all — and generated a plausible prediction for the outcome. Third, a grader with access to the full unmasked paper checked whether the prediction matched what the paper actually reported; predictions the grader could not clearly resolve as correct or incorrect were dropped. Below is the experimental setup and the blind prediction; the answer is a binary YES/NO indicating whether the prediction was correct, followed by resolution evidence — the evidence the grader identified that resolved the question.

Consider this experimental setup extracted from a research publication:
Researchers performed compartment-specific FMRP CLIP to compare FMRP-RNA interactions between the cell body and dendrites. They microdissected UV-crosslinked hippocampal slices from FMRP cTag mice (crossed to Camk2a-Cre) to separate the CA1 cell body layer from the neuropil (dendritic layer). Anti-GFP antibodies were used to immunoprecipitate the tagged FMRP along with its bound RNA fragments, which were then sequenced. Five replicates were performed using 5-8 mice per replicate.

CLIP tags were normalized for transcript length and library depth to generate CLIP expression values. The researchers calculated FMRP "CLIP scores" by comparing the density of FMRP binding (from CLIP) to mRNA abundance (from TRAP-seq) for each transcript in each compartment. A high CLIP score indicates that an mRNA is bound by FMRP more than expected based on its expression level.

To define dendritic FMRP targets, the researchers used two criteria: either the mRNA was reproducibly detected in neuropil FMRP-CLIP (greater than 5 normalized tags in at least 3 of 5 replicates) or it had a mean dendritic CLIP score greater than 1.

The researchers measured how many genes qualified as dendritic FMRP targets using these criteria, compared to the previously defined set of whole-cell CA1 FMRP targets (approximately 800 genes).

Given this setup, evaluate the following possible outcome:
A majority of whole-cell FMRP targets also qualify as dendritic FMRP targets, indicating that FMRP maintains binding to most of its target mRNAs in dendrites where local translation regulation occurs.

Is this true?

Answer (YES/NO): NO